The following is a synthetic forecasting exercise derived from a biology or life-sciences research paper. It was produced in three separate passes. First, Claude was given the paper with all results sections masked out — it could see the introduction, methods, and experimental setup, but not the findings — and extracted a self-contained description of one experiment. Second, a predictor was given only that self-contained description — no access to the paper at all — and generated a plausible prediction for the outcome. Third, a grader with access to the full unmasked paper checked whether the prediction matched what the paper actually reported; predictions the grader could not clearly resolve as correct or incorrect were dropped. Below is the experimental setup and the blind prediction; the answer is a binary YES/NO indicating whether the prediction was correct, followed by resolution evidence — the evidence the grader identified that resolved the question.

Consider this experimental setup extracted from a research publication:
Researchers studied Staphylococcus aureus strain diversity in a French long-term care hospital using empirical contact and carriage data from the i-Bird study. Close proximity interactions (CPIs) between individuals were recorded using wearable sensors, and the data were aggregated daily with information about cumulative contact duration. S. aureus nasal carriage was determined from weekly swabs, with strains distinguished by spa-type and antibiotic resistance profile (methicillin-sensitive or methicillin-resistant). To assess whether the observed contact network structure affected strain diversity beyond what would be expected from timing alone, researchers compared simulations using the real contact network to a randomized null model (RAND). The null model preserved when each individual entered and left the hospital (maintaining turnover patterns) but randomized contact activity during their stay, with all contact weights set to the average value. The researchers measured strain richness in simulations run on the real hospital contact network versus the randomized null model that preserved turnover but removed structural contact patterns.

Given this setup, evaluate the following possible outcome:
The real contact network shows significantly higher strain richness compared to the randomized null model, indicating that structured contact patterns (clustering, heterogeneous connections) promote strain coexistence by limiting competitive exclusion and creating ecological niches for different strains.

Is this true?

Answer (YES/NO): NO